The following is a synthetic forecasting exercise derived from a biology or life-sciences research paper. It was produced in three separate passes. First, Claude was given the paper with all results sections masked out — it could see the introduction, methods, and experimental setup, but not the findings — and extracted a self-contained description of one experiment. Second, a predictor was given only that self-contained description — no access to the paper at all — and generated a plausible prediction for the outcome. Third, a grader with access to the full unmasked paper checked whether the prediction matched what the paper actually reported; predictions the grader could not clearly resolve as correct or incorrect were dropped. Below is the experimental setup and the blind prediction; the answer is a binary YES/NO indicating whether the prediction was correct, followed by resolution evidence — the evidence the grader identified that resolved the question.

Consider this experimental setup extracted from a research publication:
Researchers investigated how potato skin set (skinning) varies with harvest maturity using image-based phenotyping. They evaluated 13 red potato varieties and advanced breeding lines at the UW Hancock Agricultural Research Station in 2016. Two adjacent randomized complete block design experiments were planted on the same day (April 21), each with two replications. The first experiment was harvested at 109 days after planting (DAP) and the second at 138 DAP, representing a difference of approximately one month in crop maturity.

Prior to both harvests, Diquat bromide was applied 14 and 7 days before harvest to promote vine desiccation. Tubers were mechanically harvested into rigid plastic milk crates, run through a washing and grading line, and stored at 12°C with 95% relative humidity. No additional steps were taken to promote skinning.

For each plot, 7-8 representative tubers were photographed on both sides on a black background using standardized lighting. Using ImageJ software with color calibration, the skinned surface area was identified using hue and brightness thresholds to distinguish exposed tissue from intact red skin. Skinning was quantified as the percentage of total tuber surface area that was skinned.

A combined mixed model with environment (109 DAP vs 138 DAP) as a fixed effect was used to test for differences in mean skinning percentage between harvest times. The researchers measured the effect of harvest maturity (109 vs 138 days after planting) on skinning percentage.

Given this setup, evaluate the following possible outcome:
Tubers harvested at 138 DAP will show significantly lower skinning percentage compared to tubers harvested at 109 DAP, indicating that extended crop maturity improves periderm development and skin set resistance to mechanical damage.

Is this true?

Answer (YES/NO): YES